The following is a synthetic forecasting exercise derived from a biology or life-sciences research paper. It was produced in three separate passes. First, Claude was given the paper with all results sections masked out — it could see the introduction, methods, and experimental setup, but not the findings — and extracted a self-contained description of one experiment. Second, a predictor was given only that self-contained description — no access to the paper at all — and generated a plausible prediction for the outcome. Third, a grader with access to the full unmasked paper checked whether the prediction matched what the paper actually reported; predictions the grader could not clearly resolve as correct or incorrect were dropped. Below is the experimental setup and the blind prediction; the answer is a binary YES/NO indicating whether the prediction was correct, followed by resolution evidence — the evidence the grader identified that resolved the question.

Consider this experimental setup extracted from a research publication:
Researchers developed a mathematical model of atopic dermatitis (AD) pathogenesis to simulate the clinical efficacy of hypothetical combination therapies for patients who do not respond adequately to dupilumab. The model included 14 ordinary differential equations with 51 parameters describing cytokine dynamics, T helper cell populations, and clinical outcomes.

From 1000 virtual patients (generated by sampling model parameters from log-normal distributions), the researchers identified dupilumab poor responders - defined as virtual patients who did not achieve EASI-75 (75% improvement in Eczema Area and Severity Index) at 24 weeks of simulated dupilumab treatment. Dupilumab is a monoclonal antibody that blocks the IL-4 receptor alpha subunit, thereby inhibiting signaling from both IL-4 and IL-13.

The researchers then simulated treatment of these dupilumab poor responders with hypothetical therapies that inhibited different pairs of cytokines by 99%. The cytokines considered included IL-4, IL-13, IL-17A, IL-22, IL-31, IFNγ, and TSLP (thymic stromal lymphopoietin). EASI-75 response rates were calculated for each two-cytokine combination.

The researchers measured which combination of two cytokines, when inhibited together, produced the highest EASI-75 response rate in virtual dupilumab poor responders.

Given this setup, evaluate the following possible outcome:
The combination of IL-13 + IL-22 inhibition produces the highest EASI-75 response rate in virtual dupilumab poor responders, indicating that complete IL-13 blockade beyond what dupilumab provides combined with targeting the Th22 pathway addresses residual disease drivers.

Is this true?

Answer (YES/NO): YES